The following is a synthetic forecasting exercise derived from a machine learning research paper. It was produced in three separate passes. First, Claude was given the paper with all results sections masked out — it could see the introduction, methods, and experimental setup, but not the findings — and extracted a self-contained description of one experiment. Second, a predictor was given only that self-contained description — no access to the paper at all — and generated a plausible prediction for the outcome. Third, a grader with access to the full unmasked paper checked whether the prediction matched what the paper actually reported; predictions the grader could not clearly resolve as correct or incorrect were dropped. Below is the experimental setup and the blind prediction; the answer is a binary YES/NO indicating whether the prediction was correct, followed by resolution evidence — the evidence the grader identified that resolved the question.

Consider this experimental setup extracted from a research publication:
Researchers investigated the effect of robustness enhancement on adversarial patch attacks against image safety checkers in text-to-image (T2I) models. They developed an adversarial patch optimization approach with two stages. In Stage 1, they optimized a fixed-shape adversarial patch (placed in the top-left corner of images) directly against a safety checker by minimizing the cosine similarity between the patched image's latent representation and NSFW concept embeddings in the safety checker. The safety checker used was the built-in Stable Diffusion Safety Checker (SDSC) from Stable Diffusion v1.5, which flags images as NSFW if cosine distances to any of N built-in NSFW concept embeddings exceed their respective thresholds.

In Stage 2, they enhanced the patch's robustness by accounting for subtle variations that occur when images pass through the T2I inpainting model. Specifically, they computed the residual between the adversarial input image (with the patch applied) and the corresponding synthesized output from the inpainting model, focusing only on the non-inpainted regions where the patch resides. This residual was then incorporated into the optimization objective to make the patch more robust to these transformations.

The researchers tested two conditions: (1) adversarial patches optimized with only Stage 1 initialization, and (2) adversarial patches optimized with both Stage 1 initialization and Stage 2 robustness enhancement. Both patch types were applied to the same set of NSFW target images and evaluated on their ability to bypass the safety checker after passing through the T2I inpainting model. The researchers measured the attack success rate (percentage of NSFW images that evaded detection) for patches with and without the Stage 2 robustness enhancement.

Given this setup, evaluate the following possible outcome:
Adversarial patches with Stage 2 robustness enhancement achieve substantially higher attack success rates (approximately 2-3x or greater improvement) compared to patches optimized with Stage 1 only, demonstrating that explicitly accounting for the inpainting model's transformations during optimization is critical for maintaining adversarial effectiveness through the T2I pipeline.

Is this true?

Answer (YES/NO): YES